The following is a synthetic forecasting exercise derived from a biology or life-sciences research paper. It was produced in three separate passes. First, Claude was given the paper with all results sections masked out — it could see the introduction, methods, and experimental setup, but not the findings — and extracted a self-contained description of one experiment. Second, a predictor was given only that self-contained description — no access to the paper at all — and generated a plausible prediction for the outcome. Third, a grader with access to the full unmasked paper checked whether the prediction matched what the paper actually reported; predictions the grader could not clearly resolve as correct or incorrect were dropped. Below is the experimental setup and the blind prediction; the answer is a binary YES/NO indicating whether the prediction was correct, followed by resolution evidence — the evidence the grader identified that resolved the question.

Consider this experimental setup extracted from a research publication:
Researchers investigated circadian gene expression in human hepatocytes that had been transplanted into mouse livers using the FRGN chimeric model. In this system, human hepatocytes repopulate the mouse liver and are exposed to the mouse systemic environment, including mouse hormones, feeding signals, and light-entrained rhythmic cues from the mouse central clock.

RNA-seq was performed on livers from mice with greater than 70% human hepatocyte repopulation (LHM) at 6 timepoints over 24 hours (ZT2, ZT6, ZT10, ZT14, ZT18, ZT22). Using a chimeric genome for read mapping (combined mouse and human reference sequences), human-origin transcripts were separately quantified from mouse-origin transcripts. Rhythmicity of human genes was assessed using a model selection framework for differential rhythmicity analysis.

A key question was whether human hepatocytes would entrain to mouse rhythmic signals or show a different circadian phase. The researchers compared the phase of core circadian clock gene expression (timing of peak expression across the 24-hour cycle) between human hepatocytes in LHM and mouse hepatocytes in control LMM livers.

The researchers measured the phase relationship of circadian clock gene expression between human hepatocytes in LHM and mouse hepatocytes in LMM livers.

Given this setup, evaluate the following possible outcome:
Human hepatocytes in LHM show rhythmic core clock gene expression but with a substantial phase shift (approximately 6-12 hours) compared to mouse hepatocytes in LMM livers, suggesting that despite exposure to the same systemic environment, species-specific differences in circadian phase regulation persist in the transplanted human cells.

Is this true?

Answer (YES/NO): NO